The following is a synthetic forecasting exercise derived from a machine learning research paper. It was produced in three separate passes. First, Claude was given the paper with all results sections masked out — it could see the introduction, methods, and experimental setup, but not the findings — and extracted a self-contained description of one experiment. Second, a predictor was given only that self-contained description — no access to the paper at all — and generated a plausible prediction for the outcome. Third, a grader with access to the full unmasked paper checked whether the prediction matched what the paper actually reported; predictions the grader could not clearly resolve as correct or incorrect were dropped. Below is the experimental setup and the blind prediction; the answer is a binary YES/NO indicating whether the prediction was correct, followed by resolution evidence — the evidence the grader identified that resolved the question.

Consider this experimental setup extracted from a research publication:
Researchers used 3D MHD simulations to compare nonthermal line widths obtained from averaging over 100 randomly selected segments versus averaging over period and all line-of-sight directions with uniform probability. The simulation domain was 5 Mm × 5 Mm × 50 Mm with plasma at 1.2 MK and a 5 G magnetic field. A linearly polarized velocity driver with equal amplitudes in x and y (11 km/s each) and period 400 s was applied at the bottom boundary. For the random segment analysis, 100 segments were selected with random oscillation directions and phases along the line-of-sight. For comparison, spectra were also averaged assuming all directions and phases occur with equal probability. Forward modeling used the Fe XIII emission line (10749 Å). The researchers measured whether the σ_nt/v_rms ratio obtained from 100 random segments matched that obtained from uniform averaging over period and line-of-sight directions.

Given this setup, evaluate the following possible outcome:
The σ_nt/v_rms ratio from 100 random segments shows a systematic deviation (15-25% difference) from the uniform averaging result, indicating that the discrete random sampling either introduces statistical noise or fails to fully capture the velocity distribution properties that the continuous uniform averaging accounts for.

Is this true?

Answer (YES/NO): NO